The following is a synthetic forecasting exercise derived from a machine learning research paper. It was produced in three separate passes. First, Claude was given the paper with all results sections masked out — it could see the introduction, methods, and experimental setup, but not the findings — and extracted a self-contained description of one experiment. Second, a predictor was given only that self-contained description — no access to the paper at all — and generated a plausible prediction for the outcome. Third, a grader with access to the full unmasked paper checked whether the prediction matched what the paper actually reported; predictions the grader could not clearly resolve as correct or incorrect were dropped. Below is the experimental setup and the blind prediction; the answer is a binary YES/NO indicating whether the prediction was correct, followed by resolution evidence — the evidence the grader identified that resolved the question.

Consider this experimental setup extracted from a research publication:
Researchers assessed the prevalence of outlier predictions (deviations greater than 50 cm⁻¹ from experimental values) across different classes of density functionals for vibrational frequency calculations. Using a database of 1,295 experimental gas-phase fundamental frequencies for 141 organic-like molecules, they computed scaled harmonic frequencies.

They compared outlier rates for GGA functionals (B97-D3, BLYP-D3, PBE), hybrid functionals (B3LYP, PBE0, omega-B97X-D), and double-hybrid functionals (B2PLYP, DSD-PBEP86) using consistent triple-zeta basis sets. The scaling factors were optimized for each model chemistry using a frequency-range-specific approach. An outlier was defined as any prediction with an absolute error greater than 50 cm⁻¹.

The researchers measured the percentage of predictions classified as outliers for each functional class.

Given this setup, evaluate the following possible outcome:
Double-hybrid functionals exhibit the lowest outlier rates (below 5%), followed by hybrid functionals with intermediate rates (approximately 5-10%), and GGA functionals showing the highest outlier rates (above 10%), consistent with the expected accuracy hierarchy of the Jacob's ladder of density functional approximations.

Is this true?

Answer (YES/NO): NO